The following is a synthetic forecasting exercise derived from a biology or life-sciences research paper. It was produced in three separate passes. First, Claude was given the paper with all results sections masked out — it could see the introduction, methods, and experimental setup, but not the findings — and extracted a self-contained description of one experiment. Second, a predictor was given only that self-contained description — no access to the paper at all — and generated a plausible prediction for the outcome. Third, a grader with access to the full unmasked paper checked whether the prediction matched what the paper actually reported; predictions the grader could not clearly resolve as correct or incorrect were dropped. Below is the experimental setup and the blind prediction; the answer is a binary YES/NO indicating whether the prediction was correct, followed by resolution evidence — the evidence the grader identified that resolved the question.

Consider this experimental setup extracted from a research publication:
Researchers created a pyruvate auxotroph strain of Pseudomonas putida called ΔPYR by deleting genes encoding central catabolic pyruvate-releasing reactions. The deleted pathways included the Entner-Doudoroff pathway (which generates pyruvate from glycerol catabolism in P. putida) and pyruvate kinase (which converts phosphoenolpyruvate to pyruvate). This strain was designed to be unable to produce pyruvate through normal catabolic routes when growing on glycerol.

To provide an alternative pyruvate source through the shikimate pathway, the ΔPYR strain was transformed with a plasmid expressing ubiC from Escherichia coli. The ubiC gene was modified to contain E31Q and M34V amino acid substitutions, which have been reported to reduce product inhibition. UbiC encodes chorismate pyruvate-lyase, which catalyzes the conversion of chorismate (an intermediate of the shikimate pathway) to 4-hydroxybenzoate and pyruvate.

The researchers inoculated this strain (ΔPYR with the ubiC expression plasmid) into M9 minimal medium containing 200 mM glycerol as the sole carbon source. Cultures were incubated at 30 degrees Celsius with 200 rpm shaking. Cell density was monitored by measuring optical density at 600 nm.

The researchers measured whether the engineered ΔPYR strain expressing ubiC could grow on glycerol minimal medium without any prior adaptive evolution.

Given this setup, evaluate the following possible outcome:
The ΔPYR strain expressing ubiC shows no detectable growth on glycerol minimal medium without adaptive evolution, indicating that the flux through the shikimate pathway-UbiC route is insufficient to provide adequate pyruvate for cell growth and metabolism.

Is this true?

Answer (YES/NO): YES